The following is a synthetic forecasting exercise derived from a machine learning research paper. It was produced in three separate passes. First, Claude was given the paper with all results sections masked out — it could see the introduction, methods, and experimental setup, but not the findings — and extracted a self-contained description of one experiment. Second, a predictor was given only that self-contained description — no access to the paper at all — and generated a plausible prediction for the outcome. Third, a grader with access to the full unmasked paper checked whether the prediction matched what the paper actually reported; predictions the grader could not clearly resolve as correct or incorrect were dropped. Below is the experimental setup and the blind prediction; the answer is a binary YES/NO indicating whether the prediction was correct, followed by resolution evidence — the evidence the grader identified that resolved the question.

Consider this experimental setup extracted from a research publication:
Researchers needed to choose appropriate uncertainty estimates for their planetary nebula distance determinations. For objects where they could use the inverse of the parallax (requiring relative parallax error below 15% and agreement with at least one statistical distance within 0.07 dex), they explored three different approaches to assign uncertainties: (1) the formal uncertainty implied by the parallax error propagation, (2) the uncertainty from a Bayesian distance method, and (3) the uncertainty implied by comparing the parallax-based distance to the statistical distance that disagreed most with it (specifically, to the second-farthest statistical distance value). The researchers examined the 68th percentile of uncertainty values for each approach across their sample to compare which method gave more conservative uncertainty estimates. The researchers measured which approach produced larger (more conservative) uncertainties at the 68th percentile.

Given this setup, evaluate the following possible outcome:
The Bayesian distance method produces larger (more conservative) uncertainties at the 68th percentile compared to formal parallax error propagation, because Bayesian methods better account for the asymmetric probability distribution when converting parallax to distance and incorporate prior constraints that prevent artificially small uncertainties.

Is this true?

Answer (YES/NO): NO